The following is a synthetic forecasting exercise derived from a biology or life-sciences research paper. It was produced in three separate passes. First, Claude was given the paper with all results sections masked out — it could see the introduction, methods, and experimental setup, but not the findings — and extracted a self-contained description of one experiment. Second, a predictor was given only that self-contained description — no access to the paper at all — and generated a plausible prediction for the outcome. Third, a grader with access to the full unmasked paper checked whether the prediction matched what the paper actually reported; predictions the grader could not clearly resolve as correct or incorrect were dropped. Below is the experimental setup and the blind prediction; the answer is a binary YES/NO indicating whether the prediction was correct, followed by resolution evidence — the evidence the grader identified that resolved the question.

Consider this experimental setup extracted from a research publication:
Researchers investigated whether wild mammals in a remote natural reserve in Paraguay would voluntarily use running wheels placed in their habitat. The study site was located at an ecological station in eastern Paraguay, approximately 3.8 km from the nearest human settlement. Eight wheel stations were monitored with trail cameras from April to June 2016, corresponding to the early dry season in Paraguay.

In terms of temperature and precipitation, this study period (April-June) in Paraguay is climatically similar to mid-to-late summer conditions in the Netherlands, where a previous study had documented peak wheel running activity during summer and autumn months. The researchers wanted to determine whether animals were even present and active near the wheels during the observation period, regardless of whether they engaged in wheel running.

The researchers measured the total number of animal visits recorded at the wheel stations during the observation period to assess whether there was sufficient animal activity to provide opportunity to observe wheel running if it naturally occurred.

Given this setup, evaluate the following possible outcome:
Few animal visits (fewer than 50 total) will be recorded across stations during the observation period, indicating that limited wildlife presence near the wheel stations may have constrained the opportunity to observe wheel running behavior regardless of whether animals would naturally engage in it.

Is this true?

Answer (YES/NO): NO